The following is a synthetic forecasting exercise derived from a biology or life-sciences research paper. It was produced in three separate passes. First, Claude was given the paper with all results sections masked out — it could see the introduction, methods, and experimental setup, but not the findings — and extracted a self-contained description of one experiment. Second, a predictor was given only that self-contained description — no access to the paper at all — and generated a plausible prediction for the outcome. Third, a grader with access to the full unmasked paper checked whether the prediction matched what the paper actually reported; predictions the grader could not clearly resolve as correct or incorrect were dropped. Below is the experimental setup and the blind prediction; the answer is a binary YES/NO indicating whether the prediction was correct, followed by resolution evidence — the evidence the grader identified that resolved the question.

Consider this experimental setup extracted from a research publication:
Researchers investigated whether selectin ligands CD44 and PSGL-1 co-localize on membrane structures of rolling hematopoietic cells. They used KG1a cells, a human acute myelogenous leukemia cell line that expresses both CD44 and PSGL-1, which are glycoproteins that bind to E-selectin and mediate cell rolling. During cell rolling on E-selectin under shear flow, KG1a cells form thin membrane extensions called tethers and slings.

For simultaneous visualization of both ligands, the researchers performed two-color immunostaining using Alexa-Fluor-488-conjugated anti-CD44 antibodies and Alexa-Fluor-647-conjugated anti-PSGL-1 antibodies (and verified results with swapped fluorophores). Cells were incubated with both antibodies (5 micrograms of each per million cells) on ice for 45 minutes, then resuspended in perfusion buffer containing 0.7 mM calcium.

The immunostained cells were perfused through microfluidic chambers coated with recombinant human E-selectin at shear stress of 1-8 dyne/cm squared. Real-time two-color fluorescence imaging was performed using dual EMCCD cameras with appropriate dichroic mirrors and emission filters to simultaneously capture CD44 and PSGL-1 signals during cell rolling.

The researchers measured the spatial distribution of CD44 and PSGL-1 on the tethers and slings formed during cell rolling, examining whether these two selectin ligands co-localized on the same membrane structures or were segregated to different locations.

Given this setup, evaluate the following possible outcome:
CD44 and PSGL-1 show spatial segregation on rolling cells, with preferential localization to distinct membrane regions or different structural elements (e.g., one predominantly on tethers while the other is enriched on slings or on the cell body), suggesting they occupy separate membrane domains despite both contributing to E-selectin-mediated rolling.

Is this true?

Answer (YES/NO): NO